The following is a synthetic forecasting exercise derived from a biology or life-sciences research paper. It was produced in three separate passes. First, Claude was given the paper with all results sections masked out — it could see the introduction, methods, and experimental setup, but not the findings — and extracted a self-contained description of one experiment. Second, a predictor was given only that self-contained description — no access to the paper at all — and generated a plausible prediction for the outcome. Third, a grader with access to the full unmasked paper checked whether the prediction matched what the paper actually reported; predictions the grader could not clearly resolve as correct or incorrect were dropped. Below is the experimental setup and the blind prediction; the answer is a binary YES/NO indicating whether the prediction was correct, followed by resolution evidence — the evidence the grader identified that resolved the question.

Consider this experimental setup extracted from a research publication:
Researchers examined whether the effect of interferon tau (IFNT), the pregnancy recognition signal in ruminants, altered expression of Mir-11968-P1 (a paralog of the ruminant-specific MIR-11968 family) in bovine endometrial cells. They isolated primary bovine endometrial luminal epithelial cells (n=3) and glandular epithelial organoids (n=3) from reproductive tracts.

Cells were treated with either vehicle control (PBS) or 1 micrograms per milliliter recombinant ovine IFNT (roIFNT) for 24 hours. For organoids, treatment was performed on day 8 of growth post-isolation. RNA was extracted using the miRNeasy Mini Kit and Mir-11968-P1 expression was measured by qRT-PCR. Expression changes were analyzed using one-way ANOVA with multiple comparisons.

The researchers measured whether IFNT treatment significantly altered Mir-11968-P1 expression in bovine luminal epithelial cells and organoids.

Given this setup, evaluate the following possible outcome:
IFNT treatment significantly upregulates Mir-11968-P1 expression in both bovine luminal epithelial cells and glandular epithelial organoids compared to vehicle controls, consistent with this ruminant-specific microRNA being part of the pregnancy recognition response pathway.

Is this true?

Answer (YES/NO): NO